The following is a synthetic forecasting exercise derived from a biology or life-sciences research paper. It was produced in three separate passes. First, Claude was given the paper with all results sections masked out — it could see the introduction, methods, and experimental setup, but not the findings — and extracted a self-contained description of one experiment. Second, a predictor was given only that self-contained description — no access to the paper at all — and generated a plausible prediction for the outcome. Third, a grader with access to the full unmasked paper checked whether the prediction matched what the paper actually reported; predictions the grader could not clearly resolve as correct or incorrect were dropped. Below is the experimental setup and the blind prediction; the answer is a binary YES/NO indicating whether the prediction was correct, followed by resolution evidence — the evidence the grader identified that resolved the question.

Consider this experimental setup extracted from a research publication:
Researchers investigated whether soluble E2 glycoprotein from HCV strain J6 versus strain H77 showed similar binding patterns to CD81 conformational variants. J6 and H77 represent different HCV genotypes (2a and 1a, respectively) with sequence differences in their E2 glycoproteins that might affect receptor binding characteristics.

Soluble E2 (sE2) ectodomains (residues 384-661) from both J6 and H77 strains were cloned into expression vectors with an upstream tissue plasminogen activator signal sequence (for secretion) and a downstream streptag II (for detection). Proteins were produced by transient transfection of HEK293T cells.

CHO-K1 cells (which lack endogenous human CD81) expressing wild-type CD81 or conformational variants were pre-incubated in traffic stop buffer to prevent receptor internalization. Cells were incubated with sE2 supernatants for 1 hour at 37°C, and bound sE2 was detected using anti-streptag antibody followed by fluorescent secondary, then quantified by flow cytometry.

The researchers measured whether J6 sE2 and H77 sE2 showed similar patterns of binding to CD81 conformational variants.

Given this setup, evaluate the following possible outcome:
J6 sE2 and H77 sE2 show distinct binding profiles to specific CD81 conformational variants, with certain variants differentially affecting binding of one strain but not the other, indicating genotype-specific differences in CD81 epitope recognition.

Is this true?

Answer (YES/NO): NO